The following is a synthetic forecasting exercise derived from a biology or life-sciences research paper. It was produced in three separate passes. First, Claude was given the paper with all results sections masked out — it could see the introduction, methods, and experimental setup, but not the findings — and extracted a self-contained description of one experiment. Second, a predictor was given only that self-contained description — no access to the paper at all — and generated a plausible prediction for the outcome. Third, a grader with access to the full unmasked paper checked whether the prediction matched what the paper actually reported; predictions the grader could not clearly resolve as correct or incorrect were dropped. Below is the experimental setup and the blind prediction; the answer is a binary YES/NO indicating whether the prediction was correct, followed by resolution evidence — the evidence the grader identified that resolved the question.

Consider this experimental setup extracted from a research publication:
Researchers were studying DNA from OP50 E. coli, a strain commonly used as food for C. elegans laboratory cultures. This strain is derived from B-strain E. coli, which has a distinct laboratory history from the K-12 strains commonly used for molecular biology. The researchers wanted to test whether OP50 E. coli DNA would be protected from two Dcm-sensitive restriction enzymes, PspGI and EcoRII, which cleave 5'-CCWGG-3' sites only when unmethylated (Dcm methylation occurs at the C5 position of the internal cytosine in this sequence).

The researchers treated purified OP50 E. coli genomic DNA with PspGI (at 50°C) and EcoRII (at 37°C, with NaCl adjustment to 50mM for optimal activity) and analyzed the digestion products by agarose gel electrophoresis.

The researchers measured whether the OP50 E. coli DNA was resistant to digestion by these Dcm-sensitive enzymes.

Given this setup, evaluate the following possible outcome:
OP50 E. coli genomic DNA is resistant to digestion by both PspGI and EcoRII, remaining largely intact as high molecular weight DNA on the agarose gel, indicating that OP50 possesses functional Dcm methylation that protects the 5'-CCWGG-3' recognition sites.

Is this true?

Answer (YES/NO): NO